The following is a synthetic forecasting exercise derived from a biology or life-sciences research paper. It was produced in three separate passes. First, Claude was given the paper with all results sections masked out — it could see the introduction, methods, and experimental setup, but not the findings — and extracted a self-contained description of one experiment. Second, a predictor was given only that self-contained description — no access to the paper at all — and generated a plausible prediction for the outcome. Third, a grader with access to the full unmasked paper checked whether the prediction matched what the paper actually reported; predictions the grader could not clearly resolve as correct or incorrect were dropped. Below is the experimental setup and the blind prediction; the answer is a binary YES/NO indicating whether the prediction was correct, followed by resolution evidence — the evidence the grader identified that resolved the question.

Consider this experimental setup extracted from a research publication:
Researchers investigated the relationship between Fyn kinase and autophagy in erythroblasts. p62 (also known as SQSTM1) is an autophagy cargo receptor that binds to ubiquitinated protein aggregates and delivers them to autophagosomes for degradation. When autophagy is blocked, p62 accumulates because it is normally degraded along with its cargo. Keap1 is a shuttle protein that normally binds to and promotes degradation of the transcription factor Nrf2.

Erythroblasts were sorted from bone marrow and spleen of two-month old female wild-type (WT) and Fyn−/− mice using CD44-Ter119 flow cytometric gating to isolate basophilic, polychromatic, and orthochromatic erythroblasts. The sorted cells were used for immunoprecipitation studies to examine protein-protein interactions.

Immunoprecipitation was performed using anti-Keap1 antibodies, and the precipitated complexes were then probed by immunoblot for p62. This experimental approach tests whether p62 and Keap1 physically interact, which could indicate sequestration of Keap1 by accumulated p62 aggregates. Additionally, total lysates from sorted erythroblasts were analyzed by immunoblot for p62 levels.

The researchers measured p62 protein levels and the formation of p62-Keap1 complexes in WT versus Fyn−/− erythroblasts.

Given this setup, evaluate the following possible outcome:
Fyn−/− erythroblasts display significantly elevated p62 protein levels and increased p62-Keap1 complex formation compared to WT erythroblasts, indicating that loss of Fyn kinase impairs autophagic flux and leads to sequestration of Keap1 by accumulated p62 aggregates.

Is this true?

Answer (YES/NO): YES